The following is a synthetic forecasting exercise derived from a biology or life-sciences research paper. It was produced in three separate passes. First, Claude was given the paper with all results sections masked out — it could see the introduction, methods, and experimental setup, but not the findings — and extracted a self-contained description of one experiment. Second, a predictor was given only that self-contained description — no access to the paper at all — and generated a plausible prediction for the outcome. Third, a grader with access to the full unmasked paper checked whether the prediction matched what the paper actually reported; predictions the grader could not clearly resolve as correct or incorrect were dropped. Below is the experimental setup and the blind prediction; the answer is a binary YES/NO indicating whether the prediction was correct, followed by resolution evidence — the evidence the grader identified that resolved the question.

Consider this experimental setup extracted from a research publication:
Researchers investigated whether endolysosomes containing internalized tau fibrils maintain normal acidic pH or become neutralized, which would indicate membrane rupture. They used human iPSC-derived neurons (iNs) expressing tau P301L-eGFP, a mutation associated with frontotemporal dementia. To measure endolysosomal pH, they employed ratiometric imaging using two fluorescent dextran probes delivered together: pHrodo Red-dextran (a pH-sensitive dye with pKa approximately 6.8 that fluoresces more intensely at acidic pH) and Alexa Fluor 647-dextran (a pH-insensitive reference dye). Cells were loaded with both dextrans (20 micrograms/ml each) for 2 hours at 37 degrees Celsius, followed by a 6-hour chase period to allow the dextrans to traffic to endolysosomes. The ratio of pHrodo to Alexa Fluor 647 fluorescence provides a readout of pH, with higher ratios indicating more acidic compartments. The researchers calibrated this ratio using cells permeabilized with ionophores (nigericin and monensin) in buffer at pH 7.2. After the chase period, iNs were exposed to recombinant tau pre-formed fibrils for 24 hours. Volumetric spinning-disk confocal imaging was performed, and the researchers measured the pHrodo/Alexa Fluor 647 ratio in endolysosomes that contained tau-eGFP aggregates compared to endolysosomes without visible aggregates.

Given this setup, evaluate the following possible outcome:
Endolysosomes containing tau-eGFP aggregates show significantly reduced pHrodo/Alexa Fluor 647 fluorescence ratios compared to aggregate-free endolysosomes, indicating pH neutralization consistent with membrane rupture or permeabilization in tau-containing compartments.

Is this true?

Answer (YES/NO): NO